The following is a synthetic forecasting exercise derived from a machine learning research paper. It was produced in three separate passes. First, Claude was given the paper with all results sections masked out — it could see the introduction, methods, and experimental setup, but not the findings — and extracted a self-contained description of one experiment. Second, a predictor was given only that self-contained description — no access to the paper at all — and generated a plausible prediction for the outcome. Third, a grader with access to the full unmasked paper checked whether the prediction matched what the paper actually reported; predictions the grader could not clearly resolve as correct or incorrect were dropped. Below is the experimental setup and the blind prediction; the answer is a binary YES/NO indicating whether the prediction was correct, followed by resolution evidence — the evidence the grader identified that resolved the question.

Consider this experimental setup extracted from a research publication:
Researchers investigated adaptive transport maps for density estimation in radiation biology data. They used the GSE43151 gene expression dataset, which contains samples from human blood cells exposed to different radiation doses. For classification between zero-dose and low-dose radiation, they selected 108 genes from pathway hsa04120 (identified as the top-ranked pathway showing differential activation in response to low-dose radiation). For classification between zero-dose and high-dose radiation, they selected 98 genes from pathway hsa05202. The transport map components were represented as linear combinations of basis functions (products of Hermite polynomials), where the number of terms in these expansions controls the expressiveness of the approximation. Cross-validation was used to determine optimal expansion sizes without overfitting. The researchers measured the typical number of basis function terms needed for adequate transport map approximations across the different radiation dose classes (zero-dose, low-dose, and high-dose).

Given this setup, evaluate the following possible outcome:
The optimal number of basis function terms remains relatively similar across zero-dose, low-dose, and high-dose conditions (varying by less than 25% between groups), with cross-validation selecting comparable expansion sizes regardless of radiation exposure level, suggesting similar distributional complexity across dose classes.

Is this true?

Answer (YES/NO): NO